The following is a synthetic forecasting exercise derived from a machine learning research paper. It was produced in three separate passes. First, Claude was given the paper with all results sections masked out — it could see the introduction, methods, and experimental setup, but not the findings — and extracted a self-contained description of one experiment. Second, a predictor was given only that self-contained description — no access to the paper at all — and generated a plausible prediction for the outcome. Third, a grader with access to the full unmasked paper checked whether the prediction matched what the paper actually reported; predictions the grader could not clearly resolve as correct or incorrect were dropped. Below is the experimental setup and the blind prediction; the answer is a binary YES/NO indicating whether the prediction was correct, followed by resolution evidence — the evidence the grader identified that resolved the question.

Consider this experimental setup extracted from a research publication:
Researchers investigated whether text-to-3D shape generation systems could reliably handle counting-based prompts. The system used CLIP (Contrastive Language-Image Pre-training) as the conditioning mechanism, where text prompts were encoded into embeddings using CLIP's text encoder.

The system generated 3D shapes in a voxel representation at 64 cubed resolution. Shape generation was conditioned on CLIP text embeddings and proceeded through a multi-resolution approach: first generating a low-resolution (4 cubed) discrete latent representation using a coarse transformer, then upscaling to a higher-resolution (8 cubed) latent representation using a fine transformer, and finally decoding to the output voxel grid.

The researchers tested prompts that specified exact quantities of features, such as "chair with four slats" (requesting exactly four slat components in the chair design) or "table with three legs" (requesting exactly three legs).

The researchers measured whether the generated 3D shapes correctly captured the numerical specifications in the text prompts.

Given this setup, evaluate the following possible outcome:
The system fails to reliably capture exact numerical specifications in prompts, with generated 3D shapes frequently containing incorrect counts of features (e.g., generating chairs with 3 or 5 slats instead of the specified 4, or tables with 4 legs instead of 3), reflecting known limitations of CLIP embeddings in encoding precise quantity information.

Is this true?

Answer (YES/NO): NO